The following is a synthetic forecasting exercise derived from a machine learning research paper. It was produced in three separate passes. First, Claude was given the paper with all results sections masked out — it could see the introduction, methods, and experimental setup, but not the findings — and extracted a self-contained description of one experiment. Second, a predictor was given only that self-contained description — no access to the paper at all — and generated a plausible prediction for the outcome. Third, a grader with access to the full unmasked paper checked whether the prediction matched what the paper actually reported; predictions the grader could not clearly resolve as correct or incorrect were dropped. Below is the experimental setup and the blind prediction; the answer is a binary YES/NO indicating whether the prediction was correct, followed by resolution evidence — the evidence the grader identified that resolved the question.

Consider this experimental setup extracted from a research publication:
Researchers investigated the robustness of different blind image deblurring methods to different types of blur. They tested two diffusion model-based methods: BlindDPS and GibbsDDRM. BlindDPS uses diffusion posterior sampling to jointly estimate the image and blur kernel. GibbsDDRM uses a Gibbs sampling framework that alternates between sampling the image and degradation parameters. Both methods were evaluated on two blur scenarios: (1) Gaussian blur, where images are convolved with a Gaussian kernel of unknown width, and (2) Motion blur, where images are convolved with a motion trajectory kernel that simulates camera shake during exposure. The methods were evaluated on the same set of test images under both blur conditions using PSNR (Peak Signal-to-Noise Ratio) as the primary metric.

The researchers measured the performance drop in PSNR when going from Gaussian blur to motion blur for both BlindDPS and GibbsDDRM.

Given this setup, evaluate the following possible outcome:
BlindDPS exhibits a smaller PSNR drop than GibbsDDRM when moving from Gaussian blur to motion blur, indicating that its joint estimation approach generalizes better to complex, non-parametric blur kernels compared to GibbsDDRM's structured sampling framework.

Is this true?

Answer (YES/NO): NO